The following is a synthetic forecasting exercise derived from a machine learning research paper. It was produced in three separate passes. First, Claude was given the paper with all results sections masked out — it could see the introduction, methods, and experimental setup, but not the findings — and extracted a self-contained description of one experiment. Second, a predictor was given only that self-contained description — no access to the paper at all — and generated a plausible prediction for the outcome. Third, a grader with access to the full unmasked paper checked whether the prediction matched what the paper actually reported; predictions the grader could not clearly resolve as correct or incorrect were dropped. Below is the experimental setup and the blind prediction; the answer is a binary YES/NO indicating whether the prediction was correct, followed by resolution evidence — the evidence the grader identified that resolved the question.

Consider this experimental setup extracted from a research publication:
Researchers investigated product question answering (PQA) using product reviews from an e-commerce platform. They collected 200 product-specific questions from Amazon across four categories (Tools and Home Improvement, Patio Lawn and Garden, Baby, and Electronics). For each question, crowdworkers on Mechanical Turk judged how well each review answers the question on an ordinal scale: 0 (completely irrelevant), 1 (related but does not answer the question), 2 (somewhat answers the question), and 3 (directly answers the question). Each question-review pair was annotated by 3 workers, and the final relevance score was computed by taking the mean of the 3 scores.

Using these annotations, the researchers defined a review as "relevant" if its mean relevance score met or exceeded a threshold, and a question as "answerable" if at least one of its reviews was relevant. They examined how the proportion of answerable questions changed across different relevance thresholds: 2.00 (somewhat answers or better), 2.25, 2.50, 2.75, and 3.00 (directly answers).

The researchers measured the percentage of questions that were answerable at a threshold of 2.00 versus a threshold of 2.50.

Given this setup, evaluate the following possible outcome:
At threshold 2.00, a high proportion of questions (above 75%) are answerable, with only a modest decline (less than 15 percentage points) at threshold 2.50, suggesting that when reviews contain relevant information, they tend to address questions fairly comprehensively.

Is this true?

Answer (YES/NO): NO